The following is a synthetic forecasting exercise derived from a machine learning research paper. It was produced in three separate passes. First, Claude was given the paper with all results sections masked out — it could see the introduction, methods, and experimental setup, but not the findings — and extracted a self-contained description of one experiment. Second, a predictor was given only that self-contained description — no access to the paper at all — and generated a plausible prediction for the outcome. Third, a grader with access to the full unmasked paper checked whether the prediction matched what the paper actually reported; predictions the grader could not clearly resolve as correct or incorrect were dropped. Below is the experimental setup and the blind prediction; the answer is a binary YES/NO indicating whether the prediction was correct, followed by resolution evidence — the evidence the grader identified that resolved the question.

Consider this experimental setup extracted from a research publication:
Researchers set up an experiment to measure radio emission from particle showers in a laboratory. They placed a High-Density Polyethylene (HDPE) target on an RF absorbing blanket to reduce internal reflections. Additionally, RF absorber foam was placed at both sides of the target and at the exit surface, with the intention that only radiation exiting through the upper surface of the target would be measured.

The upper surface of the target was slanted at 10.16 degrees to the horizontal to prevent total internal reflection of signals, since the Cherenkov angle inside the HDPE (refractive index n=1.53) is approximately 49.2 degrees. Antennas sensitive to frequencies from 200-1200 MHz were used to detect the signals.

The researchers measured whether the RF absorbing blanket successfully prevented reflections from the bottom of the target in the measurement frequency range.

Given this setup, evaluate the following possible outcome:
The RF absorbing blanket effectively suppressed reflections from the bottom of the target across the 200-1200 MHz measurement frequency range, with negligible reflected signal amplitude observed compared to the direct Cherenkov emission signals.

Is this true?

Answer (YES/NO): NO